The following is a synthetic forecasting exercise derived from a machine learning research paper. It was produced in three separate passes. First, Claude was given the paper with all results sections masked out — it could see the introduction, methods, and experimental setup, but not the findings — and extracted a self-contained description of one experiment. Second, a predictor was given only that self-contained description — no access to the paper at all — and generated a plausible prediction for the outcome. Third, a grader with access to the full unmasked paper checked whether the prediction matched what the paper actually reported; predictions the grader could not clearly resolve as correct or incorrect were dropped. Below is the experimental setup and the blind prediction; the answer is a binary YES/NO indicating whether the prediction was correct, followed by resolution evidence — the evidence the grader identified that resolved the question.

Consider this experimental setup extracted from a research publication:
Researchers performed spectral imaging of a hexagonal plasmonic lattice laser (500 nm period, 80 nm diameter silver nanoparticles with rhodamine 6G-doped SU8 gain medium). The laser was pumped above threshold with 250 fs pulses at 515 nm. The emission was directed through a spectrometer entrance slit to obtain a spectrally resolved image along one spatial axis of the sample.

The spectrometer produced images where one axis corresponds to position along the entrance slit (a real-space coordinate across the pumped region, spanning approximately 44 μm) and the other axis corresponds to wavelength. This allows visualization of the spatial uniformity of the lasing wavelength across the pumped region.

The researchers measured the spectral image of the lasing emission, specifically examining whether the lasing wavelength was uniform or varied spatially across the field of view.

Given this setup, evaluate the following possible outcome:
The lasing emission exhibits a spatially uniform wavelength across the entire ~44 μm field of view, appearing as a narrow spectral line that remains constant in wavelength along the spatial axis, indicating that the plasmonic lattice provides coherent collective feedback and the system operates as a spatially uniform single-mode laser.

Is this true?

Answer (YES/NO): YES